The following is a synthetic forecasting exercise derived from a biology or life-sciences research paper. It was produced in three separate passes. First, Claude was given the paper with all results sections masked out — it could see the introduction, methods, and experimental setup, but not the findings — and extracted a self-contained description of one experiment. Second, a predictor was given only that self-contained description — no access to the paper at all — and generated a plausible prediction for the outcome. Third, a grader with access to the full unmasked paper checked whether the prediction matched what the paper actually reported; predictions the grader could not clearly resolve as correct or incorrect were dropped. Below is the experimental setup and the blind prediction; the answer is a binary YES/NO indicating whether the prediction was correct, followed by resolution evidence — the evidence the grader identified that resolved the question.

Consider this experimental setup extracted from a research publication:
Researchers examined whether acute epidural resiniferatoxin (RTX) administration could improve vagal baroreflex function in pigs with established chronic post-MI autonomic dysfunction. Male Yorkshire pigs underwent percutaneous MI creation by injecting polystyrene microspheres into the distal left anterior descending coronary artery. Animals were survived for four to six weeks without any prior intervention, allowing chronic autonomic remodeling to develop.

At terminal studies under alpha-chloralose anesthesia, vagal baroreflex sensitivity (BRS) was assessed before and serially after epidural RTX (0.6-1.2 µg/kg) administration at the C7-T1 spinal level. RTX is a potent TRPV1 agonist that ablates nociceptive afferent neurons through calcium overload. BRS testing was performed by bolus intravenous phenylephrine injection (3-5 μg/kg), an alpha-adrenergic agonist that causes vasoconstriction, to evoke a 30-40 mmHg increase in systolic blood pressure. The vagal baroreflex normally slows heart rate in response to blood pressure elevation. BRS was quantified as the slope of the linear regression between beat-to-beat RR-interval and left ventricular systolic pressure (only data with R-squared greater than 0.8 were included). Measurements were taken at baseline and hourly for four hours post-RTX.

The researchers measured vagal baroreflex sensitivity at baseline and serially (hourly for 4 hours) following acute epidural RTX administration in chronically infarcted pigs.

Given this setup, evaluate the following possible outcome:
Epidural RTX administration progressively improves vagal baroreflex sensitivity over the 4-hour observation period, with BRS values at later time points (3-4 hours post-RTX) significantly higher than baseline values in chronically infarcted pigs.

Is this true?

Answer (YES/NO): NO